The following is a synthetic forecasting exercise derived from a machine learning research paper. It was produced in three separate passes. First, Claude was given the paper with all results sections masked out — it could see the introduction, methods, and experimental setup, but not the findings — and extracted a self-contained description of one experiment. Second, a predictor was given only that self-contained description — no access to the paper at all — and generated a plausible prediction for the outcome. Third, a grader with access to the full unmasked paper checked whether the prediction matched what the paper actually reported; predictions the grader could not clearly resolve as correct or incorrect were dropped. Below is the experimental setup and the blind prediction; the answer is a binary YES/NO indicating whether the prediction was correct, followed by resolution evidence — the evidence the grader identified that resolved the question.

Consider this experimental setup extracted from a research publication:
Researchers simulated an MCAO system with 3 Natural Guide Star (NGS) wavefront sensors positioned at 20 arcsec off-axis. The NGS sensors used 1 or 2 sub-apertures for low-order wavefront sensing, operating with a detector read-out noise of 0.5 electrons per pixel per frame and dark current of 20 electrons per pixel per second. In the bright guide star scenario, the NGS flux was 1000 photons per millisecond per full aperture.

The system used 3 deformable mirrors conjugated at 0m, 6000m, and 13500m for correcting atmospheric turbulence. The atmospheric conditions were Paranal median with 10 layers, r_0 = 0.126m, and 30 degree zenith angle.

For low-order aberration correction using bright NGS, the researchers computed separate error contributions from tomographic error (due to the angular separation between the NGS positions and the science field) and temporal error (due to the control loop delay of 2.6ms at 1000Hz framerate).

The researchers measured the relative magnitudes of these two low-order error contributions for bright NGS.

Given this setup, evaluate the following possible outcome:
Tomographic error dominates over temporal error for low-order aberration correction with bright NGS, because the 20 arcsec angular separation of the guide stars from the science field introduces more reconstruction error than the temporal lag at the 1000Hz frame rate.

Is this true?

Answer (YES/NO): YES